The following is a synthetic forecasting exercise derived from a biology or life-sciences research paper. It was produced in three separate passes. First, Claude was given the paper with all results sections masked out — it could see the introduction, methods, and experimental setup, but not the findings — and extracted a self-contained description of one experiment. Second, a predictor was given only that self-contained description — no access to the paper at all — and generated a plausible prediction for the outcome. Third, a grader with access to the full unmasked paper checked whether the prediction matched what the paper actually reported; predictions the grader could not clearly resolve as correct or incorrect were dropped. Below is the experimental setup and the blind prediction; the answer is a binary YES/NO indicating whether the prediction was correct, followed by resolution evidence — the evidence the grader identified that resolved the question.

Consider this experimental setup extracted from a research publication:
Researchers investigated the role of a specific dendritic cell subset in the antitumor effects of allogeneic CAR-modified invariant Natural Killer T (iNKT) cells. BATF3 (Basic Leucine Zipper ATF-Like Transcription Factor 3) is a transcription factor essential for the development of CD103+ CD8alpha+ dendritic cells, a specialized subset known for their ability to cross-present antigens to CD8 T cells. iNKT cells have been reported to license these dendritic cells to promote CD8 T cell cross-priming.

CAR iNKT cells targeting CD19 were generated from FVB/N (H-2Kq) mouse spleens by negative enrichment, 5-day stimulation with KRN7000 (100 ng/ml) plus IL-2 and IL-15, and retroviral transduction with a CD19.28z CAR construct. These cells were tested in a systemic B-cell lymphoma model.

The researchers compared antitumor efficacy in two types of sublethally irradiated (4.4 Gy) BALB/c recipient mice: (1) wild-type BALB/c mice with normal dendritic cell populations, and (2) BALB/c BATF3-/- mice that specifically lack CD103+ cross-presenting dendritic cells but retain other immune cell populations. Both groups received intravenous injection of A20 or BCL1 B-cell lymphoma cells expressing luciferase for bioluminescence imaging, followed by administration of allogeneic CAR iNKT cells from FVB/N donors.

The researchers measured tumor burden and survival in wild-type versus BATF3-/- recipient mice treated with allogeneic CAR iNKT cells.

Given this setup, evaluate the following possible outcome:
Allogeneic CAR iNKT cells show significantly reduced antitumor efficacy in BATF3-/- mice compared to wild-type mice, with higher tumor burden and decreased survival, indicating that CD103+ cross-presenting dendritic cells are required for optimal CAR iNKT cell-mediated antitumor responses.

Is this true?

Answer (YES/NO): YES